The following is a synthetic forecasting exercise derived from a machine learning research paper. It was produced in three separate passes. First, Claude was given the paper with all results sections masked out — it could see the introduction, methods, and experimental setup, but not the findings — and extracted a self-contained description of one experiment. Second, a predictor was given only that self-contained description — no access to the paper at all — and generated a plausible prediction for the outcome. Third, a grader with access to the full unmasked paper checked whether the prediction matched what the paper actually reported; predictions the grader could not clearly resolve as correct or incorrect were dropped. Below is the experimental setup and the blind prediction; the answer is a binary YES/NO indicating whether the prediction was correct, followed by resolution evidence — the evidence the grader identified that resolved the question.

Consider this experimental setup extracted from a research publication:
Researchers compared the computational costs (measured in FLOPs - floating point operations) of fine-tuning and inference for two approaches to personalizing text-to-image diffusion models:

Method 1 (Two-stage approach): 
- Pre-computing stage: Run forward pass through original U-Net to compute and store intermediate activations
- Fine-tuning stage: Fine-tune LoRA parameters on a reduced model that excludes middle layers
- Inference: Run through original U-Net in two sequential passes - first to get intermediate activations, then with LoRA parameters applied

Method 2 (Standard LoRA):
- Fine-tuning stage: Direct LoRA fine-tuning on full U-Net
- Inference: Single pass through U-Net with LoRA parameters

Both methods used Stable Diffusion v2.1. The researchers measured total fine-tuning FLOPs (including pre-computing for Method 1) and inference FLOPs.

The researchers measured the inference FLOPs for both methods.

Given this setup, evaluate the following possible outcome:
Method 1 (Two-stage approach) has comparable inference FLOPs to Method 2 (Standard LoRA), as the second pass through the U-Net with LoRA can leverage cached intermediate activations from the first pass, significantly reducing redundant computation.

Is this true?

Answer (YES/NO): NO